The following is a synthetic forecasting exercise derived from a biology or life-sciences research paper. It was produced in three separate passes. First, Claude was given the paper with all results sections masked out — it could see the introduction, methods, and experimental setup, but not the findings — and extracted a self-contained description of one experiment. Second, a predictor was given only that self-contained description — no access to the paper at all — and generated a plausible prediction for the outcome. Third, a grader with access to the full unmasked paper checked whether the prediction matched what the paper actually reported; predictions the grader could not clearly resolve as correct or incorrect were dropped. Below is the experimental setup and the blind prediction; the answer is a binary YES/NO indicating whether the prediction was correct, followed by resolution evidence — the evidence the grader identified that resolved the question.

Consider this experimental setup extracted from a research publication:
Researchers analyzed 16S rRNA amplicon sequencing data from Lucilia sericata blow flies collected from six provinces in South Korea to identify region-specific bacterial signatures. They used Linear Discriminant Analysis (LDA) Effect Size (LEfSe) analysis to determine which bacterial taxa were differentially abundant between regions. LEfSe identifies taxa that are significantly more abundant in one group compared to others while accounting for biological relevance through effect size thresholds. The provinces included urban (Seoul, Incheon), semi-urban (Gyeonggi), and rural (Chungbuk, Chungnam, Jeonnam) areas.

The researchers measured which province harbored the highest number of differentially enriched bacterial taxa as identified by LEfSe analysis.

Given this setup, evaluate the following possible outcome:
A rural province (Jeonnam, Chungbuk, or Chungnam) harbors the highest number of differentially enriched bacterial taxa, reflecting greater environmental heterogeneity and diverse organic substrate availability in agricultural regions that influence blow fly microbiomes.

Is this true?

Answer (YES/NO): YES